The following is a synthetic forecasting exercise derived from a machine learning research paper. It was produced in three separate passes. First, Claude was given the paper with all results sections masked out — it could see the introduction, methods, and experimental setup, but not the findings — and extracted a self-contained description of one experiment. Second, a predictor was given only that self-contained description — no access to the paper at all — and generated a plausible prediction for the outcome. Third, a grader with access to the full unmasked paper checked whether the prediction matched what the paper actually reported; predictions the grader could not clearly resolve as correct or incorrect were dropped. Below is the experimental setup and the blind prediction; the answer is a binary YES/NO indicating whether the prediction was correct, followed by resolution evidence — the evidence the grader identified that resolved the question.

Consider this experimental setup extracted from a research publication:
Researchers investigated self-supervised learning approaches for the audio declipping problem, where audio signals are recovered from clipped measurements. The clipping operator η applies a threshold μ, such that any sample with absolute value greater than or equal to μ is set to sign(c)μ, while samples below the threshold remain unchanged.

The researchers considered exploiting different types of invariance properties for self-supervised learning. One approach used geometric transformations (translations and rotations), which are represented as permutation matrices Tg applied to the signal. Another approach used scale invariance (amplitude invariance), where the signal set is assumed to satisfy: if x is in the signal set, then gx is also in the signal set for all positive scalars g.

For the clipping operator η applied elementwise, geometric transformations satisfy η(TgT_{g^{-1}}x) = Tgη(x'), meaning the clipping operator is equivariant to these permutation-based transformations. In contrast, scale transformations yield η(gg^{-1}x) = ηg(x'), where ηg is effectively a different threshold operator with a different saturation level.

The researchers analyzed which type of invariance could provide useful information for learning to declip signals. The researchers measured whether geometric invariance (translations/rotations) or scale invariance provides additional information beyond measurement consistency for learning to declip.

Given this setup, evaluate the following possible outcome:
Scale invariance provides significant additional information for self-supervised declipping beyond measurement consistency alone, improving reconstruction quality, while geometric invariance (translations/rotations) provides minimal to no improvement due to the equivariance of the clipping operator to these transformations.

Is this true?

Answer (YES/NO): YES